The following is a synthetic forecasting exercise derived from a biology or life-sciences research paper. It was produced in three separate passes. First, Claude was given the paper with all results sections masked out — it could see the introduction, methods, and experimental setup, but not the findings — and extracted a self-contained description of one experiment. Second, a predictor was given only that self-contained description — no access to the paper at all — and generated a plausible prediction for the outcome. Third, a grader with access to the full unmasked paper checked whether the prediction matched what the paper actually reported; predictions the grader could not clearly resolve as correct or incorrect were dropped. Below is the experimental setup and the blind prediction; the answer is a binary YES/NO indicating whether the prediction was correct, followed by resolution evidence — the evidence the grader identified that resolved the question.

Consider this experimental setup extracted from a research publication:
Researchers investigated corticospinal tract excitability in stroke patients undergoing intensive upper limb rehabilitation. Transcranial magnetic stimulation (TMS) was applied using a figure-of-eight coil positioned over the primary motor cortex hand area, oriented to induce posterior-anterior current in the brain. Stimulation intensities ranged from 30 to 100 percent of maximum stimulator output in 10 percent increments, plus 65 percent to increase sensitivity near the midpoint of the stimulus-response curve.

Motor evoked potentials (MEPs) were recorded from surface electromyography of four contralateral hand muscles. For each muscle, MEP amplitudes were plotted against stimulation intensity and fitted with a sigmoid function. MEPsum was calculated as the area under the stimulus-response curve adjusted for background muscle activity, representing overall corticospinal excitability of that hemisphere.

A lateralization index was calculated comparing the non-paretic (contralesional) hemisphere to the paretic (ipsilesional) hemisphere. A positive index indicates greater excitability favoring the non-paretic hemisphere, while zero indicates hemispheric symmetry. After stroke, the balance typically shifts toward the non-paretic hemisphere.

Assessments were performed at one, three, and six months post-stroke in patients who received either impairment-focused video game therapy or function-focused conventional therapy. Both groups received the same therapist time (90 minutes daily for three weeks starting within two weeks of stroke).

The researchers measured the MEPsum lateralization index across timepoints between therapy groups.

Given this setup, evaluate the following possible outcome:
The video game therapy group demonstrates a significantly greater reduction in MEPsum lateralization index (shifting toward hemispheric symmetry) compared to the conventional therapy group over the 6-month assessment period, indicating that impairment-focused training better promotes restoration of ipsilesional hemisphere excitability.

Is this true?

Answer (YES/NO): NO